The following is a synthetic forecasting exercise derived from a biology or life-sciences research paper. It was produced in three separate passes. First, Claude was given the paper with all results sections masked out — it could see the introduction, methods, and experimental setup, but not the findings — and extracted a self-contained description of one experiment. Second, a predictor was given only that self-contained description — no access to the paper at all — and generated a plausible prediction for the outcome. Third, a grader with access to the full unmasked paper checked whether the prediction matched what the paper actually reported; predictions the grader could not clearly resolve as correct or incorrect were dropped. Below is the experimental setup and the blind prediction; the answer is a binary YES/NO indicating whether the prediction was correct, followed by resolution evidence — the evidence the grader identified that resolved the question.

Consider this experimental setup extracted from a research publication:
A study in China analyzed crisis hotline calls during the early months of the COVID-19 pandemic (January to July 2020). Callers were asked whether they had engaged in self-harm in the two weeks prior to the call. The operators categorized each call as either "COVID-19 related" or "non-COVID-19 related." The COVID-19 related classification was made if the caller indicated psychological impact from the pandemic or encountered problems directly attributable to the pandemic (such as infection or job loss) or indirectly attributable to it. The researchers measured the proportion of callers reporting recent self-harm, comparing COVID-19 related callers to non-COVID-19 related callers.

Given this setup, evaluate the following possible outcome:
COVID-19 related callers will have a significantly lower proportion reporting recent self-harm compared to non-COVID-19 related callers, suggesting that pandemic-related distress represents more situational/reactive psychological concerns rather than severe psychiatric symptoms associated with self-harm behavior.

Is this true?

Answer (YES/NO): YES